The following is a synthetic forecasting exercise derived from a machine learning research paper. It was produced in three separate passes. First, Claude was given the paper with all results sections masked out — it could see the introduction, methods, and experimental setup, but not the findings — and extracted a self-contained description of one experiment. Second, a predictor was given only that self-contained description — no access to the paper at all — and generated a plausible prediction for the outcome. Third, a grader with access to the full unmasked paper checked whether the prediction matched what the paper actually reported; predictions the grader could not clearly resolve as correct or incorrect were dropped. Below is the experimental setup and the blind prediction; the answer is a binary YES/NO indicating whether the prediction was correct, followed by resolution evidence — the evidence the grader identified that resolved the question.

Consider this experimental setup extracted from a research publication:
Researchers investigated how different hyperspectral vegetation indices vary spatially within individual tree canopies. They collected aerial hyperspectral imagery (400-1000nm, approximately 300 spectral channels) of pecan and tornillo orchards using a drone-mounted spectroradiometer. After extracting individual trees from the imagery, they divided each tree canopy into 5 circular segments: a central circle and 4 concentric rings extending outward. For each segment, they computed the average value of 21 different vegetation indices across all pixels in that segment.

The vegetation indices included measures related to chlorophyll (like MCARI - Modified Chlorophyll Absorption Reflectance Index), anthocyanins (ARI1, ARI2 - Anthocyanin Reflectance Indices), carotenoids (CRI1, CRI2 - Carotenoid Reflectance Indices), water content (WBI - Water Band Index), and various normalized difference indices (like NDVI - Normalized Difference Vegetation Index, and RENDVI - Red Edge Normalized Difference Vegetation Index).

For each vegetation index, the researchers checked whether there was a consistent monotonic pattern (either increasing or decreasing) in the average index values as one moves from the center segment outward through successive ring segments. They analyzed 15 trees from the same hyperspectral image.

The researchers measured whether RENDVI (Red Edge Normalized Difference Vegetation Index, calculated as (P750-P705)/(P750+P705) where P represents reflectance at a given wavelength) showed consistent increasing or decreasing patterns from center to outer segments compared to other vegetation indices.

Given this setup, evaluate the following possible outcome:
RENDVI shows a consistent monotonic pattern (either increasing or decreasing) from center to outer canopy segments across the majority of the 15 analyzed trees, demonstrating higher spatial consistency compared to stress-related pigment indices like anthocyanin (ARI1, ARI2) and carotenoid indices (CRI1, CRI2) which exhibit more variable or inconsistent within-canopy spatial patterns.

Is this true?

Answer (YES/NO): NO